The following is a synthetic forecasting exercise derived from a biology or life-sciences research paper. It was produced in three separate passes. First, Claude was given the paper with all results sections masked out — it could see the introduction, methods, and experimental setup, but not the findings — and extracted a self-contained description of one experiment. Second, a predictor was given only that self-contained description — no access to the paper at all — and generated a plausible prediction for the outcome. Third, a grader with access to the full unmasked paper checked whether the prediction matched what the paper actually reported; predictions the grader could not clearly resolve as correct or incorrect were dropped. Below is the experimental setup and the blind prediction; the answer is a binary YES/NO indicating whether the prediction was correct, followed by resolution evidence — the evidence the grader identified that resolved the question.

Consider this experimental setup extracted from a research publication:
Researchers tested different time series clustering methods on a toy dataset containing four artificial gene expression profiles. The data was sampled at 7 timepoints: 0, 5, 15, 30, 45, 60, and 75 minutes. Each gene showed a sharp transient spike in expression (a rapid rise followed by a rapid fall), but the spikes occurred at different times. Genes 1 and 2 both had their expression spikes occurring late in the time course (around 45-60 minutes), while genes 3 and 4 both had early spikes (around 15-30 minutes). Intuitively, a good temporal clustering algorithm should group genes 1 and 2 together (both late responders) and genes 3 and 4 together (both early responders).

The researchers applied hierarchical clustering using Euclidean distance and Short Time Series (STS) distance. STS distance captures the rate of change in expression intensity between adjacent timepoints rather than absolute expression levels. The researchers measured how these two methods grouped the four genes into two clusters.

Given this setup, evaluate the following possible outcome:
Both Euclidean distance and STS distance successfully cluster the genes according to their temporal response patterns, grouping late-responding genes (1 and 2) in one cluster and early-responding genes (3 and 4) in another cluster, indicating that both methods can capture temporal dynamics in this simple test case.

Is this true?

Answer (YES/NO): NO